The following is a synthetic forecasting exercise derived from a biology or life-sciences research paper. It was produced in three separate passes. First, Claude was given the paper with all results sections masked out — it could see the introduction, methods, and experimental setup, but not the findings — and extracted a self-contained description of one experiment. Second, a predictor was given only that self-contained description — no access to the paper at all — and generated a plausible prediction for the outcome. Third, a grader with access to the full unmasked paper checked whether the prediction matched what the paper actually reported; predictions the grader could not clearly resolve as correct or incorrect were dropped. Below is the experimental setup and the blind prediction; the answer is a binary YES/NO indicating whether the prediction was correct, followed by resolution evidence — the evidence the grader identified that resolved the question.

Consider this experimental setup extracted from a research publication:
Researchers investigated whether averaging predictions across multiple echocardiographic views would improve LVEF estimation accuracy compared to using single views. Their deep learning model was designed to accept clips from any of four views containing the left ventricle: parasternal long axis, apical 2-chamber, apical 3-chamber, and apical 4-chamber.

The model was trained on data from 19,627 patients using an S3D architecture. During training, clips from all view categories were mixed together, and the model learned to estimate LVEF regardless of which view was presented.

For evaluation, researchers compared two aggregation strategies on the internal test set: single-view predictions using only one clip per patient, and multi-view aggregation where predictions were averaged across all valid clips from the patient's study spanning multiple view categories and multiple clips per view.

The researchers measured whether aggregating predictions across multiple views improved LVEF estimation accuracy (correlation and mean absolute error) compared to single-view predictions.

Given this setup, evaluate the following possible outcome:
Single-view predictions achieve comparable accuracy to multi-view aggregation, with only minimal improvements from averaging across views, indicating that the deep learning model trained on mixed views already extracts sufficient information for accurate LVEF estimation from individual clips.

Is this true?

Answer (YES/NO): NO